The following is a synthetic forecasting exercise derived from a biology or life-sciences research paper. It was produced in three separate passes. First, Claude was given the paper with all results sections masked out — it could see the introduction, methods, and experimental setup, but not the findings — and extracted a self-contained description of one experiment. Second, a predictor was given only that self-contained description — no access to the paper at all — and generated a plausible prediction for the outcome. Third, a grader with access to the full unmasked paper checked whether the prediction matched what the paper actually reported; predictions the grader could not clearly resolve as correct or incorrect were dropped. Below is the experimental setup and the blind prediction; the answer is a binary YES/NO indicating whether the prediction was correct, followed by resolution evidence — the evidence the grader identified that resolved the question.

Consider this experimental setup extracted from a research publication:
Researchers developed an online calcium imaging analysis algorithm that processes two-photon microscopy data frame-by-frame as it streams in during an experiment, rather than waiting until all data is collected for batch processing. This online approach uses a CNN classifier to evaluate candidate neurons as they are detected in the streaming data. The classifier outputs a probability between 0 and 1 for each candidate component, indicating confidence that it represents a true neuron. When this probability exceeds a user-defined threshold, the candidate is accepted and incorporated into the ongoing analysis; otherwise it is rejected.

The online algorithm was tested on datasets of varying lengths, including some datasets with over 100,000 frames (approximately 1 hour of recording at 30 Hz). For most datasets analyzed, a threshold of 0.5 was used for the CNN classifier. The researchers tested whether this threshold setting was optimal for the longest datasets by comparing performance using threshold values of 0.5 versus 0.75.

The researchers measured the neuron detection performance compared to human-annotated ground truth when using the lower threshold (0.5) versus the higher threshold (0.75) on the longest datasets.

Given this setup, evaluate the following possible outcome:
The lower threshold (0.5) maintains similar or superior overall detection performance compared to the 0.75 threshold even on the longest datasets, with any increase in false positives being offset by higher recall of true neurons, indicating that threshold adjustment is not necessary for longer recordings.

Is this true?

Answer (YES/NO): NO